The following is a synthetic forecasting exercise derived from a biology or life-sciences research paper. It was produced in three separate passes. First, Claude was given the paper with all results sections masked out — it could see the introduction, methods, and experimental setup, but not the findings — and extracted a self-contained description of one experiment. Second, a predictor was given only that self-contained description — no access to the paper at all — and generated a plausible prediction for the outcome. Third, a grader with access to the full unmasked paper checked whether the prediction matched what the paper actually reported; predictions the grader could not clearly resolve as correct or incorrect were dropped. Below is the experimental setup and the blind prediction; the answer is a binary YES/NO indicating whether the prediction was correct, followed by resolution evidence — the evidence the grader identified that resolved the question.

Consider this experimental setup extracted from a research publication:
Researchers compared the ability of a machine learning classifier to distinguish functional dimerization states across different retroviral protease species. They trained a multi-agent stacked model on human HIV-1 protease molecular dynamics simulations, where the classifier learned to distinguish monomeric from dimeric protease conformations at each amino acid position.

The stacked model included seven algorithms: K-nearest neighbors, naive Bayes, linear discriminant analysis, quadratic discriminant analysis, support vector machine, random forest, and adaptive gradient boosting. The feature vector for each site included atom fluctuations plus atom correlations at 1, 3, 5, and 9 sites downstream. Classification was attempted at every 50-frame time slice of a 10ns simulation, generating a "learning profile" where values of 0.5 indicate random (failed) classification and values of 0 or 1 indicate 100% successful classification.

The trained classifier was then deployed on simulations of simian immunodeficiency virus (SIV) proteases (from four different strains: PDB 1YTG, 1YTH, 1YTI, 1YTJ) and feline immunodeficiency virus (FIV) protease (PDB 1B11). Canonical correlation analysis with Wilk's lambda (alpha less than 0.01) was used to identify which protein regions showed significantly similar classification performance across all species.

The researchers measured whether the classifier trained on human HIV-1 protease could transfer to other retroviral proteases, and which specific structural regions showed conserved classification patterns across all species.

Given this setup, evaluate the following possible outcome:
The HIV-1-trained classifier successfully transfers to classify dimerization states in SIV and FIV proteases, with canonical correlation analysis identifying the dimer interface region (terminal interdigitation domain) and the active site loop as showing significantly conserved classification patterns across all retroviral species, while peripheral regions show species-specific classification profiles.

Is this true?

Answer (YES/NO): NO